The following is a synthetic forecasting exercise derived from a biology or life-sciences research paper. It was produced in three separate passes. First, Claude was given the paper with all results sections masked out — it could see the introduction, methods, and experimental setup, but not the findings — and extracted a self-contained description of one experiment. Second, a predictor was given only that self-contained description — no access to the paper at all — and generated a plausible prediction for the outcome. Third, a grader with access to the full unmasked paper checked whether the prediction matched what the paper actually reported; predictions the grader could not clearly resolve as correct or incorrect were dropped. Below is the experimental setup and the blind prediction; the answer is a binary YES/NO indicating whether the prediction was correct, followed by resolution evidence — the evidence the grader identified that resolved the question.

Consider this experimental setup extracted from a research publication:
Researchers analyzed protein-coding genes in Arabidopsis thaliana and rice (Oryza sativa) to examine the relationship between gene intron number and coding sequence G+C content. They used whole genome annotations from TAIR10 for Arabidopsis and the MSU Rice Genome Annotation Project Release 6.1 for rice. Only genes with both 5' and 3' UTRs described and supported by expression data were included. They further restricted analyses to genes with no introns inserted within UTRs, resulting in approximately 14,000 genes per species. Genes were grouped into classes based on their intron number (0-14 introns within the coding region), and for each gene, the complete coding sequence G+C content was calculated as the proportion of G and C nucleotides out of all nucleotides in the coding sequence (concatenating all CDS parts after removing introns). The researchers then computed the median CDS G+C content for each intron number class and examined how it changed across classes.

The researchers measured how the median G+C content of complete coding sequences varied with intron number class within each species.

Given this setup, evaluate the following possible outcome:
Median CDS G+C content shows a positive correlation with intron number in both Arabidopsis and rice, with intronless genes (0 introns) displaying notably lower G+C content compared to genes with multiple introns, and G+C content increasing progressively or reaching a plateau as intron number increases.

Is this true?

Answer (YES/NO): NO